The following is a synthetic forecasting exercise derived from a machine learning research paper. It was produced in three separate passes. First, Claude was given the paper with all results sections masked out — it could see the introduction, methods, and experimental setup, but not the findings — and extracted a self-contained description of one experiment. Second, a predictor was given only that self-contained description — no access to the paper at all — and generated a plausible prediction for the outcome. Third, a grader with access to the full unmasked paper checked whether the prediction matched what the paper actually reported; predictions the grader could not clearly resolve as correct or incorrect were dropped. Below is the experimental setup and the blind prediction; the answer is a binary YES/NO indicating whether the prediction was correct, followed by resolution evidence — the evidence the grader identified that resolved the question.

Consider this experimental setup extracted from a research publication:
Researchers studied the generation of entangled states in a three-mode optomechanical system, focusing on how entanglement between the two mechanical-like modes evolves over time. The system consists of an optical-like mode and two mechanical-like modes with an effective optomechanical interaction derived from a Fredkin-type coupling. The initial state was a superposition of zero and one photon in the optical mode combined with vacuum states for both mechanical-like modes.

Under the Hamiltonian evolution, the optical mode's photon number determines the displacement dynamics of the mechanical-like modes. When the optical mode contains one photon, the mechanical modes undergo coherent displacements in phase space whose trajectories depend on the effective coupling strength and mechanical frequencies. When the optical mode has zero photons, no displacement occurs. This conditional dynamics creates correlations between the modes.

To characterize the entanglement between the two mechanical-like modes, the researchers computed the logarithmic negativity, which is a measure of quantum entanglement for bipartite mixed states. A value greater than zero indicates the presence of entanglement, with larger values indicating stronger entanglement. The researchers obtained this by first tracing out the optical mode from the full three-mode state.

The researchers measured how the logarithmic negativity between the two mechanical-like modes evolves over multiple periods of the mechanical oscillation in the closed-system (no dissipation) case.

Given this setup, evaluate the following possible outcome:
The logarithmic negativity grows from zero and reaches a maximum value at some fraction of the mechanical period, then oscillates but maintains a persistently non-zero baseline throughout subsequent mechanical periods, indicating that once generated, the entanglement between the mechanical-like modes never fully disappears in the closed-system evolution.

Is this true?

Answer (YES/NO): NO